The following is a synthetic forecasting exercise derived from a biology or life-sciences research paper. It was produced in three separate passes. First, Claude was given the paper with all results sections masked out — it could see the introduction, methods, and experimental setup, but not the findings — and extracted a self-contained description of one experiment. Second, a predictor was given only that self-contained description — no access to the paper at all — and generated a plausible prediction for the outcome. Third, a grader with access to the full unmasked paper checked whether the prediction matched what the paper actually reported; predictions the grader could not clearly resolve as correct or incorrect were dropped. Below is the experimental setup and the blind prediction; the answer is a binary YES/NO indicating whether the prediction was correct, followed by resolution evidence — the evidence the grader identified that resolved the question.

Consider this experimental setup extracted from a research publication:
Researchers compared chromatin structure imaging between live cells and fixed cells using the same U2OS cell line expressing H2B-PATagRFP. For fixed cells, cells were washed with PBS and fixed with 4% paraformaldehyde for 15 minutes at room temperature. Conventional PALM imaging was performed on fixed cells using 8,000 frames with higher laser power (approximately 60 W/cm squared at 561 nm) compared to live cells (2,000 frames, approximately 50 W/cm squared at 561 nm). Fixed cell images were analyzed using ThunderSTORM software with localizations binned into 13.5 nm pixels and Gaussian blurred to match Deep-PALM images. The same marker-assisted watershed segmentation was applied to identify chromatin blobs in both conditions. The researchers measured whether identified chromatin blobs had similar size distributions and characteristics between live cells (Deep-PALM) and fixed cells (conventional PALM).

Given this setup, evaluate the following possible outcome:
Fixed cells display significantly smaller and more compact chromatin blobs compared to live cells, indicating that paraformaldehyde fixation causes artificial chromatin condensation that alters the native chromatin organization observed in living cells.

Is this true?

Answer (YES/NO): NO